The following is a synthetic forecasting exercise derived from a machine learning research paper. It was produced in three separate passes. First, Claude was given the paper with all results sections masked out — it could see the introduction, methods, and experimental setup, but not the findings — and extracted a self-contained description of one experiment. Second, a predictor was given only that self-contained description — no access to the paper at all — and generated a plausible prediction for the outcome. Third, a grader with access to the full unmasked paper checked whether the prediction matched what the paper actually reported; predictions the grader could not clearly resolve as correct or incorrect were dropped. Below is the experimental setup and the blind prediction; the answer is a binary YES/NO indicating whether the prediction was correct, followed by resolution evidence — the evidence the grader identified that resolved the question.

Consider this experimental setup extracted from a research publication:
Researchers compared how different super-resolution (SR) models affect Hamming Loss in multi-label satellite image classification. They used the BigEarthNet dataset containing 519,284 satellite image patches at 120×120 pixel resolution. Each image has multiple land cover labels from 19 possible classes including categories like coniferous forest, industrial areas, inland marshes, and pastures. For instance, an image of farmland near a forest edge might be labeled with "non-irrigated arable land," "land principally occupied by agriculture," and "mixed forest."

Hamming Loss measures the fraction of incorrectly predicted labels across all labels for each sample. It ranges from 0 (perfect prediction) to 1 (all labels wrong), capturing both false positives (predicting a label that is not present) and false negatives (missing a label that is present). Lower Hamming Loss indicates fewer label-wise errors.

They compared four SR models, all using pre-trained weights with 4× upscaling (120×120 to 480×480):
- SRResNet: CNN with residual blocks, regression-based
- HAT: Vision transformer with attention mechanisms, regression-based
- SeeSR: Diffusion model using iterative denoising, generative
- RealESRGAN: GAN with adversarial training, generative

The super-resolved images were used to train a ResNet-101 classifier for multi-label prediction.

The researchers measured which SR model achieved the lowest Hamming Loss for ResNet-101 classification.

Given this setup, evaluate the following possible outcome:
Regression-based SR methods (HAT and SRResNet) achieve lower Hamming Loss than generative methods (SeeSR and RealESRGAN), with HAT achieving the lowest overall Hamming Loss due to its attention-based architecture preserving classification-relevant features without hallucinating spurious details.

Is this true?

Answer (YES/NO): NO